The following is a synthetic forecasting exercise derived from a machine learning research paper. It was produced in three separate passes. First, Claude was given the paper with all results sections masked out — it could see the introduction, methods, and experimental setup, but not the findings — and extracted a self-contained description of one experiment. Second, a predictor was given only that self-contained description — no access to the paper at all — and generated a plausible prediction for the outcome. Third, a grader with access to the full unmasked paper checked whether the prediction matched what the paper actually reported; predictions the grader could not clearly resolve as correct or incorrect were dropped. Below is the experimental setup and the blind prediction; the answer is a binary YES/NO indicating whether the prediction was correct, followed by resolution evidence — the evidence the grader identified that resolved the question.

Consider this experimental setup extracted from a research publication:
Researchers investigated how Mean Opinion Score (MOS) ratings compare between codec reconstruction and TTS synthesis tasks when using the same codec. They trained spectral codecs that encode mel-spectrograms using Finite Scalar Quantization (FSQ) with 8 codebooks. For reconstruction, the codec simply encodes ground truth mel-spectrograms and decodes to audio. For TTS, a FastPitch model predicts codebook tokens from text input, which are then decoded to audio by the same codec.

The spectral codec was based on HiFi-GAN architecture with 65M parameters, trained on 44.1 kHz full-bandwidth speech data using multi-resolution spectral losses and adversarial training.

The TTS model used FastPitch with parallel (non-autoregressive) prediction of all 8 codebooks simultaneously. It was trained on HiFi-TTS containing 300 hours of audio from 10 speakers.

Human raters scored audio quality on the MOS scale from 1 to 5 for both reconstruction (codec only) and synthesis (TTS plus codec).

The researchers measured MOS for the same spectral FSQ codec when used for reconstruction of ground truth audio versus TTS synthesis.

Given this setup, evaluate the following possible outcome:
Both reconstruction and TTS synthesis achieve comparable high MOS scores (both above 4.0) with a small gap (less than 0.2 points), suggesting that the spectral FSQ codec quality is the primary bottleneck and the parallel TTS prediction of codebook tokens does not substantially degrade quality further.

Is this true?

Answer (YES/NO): NO